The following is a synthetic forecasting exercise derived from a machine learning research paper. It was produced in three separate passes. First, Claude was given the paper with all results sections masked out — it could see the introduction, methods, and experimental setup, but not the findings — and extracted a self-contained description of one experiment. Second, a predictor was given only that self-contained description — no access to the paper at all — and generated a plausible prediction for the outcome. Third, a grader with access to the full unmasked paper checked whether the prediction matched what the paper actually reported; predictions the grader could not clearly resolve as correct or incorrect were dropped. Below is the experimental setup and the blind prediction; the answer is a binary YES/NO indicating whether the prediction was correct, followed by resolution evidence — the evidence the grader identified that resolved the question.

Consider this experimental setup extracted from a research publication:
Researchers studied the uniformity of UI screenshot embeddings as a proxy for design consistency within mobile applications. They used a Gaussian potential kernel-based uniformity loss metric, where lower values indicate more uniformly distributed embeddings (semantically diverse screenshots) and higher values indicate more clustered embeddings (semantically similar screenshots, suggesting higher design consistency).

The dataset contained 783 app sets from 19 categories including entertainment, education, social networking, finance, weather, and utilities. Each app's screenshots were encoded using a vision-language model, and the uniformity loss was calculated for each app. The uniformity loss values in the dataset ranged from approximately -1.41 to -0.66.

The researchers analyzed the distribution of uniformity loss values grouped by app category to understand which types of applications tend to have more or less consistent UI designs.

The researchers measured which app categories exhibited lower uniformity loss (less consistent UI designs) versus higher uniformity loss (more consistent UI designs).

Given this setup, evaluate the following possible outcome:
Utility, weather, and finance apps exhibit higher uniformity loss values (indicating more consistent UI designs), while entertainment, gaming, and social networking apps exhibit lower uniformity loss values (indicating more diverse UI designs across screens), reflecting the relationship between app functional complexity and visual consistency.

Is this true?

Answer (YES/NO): NO